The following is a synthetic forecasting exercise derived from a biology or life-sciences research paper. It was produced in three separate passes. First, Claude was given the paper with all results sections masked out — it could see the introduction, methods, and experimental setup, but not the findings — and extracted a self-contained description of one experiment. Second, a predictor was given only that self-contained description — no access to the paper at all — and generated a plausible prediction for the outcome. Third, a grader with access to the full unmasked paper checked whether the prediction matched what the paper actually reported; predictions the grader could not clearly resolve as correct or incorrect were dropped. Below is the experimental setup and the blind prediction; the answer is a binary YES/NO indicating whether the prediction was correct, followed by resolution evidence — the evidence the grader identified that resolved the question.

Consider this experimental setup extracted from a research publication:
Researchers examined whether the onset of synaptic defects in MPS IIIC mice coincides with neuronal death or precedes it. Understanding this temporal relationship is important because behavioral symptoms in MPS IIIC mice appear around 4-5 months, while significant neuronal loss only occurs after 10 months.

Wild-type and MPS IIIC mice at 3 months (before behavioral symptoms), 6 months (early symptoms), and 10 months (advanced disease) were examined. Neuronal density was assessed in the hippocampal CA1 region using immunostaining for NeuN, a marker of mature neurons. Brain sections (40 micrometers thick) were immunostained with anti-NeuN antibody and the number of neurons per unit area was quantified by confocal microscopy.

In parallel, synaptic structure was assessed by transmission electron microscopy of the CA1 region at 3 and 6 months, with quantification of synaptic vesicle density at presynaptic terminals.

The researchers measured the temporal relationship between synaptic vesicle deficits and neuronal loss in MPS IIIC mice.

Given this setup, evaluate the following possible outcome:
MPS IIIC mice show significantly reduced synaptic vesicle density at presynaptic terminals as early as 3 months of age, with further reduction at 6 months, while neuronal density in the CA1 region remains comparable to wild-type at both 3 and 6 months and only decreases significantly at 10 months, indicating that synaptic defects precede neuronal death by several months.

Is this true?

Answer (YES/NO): YES